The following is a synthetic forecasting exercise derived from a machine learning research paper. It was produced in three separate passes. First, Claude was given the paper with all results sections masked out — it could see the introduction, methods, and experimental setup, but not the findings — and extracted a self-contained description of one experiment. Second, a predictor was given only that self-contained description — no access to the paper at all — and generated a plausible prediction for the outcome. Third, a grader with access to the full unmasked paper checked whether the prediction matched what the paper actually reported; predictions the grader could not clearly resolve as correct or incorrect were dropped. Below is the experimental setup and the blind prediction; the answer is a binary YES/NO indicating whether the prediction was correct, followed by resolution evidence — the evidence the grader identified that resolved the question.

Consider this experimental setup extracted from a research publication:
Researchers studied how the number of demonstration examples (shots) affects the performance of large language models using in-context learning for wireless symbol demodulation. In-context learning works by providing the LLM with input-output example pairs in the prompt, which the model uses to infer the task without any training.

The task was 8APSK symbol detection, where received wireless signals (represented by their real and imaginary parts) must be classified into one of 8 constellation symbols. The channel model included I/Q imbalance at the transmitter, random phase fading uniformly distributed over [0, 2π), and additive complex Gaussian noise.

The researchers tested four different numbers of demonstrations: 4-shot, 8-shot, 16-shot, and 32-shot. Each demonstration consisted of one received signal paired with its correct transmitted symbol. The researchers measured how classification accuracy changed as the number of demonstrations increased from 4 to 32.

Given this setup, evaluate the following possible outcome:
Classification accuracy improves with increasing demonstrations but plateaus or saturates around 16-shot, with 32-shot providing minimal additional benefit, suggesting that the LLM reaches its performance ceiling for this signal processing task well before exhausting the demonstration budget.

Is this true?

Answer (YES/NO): NO